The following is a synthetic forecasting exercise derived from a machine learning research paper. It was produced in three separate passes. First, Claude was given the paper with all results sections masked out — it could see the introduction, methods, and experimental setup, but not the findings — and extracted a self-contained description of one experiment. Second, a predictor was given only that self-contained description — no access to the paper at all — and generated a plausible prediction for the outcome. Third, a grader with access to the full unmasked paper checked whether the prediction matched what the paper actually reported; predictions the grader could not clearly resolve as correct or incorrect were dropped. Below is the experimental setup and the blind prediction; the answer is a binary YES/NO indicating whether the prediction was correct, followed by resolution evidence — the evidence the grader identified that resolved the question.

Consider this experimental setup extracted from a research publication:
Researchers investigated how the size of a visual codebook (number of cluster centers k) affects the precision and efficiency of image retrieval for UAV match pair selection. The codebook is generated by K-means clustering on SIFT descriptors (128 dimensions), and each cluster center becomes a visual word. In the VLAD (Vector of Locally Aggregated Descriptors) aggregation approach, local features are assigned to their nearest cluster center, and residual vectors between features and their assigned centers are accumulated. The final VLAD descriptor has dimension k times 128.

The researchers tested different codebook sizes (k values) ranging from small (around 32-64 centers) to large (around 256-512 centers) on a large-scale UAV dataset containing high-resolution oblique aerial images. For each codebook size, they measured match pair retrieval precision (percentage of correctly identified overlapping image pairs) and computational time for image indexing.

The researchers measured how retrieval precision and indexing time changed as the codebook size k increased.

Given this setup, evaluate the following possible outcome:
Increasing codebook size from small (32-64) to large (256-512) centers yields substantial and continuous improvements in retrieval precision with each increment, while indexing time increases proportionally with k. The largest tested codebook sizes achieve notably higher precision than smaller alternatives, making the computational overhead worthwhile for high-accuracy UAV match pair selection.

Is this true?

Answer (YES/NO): NO